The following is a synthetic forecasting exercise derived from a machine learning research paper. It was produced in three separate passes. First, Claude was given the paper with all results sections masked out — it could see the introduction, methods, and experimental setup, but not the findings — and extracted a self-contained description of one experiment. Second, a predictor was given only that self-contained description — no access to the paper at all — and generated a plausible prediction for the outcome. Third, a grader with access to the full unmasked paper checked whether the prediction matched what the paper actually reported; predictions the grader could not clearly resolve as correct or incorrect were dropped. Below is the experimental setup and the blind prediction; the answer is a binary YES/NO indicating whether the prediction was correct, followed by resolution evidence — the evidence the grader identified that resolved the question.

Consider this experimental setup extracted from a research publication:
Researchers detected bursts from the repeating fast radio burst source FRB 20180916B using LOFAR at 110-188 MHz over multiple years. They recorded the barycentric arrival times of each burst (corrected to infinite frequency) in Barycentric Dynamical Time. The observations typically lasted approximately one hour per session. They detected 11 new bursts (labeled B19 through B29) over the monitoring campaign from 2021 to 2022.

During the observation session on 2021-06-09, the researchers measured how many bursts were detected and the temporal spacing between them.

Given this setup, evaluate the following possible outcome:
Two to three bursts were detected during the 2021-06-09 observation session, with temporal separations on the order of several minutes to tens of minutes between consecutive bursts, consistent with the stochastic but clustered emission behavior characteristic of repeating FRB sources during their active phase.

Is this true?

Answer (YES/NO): YES